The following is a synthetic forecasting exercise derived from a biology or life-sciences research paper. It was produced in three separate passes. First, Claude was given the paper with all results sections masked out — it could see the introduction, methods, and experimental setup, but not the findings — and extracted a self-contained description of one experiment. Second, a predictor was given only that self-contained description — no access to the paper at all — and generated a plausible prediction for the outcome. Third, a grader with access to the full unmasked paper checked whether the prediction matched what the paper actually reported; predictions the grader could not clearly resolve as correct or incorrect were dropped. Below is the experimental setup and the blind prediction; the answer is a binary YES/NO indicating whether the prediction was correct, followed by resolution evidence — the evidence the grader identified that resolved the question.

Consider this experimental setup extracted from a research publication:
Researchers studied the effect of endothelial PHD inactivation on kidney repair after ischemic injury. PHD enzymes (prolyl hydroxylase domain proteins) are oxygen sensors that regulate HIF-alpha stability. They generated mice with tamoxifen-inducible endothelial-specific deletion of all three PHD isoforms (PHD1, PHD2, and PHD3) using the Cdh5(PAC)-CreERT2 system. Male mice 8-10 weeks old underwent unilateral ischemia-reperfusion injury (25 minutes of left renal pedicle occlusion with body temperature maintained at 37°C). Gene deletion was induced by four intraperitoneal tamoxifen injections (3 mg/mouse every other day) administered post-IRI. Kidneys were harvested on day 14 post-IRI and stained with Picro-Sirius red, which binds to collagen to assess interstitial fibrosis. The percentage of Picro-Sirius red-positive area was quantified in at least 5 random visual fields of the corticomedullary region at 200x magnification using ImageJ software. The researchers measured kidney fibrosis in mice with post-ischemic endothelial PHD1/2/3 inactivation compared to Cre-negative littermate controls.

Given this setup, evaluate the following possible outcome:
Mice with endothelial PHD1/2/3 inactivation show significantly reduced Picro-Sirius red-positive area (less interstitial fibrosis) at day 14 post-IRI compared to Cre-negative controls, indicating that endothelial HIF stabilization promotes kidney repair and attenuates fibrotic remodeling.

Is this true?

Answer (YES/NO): NO